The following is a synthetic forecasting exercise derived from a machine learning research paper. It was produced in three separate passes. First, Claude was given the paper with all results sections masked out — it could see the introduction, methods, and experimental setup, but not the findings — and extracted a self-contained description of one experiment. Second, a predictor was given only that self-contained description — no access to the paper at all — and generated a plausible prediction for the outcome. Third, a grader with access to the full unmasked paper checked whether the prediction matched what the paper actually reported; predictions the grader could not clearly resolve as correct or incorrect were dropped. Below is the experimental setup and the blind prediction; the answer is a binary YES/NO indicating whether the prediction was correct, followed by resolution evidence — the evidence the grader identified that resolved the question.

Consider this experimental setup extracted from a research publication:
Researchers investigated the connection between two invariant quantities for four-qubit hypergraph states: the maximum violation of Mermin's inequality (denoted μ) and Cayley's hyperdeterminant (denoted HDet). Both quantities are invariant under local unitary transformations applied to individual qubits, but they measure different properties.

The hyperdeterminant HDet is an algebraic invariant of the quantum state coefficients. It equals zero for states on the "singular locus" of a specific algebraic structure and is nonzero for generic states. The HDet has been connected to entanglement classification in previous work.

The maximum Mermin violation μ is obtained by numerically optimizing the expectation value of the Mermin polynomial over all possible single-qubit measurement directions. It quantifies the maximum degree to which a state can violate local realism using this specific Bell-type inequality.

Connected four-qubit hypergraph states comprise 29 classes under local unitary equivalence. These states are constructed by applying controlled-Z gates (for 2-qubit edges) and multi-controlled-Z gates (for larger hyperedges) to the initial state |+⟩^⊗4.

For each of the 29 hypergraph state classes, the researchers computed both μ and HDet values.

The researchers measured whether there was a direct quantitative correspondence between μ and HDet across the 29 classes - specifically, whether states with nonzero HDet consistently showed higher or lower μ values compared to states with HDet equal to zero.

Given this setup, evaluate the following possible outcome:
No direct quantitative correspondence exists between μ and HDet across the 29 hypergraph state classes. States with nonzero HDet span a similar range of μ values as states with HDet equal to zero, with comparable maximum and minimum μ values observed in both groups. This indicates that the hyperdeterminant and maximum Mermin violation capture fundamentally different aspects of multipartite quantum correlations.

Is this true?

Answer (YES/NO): NO